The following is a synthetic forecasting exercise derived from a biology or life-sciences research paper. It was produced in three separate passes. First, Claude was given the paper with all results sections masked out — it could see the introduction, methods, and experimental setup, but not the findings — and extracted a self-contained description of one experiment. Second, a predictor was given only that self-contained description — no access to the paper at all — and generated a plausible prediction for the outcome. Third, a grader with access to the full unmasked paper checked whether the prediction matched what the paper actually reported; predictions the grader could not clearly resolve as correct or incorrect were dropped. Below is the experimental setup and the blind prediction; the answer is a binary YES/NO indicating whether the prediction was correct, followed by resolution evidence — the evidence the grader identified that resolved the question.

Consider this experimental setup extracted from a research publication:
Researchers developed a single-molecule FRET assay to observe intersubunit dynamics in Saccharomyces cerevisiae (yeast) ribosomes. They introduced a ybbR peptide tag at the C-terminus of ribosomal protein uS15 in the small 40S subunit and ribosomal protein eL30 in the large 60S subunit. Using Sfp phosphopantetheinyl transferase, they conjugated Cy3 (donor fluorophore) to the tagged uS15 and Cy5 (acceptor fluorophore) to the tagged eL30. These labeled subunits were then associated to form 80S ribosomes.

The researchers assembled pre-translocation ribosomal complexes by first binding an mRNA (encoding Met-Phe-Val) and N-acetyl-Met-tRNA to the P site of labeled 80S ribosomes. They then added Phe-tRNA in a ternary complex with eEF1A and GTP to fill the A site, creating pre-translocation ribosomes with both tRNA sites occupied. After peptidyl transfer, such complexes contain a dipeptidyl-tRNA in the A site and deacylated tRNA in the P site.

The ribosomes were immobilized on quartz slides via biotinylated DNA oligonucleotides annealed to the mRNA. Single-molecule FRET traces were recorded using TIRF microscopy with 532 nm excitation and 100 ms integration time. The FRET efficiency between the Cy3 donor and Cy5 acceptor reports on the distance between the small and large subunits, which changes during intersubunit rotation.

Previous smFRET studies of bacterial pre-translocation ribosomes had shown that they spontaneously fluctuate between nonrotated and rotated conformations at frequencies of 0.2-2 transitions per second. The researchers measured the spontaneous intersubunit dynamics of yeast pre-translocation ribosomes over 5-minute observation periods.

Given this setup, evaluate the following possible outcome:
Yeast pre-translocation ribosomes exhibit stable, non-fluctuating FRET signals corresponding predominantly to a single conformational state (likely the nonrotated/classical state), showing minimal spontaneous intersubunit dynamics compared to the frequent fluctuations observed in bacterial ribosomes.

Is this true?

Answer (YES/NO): NO